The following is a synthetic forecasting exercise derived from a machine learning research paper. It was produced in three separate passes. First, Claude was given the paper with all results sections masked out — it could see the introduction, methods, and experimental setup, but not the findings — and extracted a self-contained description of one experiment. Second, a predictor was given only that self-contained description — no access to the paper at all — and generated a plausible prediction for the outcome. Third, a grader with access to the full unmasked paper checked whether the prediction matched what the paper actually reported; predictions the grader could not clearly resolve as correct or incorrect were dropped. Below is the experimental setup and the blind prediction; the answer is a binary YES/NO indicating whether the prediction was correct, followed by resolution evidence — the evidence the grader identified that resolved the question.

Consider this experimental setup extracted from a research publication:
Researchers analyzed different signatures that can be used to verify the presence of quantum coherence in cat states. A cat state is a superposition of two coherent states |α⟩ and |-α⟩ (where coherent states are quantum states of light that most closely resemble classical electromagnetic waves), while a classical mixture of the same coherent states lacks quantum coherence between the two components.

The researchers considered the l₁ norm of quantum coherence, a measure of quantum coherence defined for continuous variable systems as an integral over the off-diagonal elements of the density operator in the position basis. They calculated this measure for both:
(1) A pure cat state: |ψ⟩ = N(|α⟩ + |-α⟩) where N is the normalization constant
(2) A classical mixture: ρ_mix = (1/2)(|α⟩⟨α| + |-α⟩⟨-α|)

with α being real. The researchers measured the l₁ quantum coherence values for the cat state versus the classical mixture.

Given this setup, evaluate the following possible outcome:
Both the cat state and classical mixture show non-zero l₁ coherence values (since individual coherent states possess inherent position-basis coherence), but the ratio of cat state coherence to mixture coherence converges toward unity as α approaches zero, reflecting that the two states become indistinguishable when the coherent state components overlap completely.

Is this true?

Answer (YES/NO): YES